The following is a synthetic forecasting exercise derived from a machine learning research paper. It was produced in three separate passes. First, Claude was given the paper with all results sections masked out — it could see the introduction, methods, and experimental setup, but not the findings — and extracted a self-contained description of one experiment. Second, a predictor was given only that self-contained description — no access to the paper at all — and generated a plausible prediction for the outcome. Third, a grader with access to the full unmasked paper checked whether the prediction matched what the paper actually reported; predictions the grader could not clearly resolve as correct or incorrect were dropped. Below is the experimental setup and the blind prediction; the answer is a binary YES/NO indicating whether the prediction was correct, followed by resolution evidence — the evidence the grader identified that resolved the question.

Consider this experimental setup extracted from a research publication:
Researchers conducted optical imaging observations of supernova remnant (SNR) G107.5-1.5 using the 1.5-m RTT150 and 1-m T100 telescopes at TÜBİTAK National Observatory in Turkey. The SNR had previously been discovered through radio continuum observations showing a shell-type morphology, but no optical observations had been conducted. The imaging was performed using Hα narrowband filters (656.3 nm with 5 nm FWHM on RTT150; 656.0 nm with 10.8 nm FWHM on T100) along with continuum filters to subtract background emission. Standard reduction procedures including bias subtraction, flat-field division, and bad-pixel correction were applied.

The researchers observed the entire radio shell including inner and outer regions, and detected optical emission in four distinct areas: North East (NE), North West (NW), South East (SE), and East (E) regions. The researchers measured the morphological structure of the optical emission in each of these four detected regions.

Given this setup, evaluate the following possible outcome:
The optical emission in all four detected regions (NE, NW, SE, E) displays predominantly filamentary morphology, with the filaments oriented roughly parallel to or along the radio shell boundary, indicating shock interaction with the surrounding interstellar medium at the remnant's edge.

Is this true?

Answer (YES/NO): NO